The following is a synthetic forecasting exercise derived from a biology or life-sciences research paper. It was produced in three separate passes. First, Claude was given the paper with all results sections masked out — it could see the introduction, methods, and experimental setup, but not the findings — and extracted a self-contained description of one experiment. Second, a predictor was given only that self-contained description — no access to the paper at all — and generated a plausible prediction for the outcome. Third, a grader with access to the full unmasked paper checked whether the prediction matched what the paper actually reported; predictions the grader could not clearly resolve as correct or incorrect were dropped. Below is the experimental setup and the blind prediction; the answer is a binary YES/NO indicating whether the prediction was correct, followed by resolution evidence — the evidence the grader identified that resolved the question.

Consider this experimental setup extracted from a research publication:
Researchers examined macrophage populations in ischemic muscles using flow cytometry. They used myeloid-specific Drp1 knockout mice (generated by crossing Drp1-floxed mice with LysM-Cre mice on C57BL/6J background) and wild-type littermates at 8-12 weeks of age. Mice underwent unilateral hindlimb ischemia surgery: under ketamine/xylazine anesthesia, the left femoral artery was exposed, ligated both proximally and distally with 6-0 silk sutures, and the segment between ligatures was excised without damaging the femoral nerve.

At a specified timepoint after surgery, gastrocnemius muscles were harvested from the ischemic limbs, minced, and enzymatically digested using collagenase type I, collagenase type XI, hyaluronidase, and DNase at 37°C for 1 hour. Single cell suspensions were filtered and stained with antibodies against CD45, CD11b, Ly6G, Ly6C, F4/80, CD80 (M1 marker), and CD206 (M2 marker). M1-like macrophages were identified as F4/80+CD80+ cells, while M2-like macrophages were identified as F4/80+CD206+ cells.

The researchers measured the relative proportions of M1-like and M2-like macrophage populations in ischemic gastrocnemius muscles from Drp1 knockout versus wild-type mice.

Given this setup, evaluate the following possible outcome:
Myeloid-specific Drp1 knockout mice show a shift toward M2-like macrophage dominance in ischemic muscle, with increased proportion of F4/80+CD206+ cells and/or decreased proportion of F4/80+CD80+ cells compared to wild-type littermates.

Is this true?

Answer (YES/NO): NO